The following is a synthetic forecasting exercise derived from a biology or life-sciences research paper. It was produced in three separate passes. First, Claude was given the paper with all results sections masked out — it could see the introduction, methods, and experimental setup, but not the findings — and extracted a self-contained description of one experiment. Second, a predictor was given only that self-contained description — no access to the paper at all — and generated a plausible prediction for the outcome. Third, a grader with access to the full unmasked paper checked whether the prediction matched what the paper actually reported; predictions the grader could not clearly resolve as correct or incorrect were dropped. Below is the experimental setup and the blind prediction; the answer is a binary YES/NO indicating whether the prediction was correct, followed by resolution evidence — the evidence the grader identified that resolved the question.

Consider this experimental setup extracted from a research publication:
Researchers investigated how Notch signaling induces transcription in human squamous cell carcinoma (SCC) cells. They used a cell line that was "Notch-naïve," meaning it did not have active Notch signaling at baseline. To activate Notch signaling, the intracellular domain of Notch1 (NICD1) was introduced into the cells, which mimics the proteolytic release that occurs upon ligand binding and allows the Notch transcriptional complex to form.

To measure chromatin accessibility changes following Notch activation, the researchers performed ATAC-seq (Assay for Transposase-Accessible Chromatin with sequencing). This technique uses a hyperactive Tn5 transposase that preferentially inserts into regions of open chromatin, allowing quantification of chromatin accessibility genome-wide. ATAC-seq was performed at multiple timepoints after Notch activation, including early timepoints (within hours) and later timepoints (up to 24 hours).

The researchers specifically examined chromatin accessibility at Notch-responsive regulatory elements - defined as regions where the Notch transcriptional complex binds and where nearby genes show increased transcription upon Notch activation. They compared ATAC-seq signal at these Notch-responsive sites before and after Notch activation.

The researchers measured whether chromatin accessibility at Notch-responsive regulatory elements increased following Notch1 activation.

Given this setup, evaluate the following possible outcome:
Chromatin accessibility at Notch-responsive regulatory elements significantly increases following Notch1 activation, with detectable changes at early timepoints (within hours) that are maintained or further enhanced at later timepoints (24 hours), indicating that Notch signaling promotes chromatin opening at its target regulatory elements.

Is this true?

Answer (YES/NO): NO